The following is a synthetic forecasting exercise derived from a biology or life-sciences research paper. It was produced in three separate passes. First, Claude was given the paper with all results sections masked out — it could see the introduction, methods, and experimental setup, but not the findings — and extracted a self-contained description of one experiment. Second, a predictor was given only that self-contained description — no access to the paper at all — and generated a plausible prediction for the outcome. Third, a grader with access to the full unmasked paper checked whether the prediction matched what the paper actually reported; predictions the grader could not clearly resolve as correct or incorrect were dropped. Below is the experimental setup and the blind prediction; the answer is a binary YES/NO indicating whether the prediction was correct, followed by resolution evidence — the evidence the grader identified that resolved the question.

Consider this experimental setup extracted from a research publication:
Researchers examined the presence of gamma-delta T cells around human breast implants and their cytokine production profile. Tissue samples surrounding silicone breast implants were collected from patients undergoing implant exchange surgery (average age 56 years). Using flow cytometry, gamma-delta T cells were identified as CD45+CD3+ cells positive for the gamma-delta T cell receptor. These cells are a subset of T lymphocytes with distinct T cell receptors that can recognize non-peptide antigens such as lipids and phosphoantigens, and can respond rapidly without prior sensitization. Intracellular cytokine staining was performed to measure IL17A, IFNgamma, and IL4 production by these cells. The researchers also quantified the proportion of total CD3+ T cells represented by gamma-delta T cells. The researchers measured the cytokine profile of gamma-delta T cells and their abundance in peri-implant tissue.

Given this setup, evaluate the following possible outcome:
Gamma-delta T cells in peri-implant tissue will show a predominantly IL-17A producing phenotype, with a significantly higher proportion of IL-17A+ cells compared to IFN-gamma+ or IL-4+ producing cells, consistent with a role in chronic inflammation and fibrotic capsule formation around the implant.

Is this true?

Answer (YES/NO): YES